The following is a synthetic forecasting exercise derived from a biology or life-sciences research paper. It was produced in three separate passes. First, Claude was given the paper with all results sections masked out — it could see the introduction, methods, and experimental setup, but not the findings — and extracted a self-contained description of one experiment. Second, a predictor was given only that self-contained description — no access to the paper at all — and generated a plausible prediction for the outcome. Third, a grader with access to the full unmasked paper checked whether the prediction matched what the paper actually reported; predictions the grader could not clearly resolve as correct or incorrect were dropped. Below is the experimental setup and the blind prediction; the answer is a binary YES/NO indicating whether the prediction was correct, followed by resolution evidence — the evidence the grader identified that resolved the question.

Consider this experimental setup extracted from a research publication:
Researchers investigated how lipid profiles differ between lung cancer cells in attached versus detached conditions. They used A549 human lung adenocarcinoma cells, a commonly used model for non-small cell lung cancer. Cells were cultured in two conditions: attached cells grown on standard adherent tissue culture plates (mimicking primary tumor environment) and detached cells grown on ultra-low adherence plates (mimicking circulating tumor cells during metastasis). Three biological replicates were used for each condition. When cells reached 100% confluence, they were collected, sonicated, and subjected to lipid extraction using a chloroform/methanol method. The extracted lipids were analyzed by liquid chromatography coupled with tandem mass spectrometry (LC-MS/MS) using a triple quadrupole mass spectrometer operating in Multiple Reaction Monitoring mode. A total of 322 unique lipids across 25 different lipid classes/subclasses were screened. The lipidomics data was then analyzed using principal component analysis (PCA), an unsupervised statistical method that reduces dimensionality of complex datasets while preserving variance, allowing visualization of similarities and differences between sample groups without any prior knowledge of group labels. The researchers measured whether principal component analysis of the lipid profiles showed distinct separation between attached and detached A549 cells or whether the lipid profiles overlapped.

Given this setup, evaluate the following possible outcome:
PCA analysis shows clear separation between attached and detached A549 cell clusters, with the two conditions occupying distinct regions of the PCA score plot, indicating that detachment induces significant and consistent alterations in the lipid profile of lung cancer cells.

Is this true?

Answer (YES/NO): YES